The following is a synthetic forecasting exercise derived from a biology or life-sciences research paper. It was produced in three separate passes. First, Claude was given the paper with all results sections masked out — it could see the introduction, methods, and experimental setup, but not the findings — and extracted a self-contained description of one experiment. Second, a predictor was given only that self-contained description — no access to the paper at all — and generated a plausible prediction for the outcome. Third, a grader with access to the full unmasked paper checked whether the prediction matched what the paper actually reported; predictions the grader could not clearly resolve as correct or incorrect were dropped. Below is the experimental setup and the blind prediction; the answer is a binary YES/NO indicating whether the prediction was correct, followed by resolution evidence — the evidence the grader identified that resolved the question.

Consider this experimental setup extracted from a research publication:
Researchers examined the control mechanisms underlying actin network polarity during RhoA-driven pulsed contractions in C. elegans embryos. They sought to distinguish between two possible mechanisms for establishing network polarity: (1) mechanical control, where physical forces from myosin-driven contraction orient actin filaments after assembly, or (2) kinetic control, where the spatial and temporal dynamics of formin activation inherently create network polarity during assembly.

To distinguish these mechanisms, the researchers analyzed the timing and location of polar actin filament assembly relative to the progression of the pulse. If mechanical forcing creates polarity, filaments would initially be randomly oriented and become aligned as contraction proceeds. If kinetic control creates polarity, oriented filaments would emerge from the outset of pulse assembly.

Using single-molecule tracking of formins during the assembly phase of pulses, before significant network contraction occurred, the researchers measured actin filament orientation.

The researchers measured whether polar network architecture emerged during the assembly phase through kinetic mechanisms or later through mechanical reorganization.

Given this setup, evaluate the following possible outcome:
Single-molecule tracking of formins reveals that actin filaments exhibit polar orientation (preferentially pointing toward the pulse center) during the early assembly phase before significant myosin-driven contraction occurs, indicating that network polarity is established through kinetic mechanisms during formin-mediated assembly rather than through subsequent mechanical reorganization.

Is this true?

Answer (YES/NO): NO